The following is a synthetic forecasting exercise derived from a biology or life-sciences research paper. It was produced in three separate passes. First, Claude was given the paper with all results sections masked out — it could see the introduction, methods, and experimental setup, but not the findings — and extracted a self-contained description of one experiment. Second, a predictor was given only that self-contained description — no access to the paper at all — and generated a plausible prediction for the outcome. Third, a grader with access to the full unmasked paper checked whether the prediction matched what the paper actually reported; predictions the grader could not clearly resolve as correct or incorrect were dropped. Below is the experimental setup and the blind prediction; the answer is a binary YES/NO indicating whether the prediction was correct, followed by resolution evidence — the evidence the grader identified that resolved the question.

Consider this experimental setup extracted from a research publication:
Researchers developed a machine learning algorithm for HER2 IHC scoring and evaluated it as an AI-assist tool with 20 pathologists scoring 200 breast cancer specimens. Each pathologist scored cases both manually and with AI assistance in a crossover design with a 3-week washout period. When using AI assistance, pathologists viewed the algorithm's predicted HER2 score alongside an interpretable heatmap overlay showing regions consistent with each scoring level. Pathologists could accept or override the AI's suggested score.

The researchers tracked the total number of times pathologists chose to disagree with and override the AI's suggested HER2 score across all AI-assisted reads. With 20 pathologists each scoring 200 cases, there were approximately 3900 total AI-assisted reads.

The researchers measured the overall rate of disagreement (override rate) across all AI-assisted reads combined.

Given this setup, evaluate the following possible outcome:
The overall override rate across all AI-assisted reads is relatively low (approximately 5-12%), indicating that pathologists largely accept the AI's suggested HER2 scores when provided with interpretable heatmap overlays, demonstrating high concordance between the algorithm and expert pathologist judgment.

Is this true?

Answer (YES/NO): NO